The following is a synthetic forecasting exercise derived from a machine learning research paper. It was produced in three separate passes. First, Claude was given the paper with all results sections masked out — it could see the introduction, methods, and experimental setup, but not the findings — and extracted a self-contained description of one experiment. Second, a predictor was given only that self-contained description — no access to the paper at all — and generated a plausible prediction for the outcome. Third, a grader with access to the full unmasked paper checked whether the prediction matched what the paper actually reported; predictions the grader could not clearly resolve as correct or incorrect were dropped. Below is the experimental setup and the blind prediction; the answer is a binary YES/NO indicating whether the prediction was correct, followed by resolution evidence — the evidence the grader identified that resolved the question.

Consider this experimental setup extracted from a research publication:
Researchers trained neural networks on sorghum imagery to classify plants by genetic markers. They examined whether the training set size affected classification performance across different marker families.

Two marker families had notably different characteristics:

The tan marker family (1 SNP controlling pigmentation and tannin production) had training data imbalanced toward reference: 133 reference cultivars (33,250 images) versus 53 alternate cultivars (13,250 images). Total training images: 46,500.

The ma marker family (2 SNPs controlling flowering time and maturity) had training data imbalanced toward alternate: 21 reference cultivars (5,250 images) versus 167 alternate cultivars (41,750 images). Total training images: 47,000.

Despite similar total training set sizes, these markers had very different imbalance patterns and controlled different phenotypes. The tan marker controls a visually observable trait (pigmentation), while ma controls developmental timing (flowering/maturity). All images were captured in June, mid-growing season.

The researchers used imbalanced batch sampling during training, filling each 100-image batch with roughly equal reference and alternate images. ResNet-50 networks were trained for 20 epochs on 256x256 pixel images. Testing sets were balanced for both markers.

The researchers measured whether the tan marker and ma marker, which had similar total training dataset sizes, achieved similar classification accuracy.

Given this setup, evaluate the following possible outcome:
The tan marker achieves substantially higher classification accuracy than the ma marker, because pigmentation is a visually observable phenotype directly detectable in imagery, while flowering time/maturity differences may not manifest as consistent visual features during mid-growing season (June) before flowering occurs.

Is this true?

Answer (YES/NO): NO